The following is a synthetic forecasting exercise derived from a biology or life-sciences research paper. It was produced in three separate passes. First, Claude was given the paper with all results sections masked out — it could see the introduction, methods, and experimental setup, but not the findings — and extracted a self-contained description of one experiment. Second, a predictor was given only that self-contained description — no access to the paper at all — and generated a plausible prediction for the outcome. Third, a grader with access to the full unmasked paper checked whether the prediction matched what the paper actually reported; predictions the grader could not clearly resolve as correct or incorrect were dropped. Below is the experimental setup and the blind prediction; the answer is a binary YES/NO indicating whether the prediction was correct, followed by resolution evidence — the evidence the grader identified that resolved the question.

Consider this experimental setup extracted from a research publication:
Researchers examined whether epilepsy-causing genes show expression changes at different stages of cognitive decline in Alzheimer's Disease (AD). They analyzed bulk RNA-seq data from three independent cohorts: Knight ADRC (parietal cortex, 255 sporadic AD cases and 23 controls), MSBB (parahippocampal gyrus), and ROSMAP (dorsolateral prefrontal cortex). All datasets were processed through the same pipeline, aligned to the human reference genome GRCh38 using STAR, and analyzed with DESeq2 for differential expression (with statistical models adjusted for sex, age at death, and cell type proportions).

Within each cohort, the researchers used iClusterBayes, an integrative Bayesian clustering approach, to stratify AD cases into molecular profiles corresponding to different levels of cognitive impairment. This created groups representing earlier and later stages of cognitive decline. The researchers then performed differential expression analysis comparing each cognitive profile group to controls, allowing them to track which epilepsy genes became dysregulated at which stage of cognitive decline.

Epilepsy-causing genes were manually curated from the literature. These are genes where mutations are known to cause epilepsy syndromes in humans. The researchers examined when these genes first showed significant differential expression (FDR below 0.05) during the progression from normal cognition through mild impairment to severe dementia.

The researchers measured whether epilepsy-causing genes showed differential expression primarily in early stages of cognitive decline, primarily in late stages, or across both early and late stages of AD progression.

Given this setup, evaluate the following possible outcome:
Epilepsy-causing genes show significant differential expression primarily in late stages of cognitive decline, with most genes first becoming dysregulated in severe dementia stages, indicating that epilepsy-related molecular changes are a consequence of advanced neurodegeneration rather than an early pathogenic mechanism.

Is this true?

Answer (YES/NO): NO